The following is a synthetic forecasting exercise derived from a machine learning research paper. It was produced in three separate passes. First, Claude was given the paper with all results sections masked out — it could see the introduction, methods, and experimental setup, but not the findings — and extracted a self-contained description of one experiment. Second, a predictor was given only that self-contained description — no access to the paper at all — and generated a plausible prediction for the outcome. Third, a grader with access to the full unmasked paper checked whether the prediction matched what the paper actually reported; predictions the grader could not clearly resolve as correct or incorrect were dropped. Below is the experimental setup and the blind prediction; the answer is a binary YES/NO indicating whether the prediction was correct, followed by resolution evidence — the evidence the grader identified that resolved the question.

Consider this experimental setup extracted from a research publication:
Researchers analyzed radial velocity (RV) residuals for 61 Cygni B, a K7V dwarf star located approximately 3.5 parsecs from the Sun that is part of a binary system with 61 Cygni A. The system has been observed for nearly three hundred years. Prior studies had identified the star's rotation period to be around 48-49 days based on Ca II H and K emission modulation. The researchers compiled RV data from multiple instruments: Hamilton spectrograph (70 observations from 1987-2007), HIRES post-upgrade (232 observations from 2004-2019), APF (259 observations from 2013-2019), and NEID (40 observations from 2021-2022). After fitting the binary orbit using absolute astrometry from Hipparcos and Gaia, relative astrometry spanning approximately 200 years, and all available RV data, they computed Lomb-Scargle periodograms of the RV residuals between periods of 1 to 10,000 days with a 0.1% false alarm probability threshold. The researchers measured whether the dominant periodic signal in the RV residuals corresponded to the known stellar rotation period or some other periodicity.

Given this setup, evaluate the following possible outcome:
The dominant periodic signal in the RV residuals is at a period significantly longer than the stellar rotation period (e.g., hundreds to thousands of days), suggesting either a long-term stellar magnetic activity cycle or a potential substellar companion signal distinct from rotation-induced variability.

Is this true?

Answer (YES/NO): NO